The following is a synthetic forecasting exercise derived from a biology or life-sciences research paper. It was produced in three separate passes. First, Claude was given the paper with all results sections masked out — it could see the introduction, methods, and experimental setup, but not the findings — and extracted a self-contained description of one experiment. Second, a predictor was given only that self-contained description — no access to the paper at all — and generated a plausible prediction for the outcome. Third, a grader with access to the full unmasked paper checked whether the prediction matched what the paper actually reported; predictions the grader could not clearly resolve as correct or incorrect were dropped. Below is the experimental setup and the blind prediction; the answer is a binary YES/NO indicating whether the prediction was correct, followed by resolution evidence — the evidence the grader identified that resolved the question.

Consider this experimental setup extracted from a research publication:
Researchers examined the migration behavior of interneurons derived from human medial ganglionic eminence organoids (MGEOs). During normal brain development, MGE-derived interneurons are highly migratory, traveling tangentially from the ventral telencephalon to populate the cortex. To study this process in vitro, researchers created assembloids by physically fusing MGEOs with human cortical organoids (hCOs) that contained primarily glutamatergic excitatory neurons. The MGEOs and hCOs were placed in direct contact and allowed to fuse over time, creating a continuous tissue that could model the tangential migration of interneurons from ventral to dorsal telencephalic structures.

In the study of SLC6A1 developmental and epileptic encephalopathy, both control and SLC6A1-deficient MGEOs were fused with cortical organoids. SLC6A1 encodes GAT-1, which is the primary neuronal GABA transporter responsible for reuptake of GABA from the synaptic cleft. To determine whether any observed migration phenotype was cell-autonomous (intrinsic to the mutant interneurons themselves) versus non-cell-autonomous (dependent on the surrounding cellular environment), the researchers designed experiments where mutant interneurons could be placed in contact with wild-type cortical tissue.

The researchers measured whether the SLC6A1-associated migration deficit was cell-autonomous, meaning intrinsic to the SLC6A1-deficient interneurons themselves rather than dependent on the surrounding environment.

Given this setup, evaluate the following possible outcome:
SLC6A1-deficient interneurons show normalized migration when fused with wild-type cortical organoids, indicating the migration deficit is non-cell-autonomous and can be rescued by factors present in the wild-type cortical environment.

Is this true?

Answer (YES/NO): NO